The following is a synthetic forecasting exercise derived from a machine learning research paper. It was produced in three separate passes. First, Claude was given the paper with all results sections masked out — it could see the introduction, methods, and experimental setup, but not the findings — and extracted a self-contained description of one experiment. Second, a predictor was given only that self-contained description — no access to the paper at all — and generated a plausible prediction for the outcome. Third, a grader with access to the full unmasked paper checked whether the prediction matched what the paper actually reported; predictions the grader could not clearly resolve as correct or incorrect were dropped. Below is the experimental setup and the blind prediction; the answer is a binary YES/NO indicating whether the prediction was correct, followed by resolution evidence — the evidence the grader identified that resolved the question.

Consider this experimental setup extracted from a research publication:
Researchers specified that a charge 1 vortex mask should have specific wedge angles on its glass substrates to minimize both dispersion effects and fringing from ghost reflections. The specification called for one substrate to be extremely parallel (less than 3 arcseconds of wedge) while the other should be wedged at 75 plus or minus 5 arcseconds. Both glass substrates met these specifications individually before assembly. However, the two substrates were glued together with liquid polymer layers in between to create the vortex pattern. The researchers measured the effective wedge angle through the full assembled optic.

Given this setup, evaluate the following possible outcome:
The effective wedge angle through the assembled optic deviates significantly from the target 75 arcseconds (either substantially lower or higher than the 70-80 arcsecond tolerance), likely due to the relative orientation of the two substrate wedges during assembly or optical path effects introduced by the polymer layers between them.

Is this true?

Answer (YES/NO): YES